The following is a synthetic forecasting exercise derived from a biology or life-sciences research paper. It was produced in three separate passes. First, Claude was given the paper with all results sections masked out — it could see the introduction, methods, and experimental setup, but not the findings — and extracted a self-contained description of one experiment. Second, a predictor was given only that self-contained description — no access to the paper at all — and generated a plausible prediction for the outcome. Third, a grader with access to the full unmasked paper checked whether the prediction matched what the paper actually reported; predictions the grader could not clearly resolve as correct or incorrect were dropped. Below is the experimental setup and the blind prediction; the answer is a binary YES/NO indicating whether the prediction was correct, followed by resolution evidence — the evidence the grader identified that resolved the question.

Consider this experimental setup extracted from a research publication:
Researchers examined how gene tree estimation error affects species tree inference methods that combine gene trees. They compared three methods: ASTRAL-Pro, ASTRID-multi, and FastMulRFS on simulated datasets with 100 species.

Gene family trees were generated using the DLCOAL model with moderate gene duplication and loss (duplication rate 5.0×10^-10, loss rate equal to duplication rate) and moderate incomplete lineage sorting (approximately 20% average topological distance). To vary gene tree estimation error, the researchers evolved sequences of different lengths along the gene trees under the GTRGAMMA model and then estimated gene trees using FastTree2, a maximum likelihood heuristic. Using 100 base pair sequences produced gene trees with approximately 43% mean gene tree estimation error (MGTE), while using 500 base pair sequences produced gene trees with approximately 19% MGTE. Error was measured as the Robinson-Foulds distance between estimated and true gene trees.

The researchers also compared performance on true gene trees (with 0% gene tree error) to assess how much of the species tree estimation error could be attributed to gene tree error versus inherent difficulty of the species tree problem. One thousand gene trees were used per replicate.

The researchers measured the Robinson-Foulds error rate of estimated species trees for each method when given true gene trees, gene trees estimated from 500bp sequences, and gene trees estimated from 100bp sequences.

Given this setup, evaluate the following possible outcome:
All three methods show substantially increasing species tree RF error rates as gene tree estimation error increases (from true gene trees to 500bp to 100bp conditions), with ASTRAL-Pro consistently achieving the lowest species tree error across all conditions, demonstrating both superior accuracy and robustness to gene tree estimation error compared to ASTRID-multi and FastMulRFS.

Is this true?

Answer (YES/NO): NO